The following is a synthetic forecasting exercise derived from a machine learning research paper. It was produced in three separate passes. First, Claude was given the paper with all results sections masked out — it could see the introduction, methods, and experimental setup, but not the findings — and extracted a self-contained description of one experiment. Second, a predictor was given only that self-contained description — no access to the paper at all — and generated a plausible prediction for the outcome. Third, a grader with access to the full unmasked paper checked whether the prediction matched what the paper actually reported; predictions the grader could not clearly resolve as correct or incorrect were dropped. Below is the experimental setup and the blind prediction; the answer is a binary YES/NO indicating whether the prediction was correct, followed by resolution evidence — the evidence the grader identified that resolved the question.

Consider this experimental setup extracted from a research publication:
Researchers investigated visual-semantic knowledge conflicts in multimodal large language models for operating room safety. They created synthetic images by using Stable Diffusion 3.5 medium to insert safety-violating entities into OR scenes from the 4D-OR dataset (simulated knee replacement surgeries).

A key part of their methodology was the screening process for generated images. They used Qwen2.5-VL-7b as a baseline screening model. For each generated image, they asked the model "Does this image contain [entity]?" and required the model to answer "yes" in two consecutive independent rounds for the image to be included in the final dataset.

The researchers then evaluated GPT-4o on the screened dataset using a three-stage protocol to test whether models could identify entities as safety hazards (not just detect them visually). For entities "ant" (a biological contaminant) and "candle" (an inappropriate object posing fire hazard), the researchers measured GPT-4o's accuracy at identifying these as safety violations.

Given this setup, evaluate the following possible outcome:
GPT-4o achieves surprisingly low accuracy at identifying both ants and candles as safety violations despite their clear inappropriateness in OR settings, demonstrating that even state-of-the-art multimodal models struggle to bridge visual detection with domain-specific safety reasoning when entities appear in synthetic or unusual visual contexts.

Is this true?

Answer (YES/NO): NO